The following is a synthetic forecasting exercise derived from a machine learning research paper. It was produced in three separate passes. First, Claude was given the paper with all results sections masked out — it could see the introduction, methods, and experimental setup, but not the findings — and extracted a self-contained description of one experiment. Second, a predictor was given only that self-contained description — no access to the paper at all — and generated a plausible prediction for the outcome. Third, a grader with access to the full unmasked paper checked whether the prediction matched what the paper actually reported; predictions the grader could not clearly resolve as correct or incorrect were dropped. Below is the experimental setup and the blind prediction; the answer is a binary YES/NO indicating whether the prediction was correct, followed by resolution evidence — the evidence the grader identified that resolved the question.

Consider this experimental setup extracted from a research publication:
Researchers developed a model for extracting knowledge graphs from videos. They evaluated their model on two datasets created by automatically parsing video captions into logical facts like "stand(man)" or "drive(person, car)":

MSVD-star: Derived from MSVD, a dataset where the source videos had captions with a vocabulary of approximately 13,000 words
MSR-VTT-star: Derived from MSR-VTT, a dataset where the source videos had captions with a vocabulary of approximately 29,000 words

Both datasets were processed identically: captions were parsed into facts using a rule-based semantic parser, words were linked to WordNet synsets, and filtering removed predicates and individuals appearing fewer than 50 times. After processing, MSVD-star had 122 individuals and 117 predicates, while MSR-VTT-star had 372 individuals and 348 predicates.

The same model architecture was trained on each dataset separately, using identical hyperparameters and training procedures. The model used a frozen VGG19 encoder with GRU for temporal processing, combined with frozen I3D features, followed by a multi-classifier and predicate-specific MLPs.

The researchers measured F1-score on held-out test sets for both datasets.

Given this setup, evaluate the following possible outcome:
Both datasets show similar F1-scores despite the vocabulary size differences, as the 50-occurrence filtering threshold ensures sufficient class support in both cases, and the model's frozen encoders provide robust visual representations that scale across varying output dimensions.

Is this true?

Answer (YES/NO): NO